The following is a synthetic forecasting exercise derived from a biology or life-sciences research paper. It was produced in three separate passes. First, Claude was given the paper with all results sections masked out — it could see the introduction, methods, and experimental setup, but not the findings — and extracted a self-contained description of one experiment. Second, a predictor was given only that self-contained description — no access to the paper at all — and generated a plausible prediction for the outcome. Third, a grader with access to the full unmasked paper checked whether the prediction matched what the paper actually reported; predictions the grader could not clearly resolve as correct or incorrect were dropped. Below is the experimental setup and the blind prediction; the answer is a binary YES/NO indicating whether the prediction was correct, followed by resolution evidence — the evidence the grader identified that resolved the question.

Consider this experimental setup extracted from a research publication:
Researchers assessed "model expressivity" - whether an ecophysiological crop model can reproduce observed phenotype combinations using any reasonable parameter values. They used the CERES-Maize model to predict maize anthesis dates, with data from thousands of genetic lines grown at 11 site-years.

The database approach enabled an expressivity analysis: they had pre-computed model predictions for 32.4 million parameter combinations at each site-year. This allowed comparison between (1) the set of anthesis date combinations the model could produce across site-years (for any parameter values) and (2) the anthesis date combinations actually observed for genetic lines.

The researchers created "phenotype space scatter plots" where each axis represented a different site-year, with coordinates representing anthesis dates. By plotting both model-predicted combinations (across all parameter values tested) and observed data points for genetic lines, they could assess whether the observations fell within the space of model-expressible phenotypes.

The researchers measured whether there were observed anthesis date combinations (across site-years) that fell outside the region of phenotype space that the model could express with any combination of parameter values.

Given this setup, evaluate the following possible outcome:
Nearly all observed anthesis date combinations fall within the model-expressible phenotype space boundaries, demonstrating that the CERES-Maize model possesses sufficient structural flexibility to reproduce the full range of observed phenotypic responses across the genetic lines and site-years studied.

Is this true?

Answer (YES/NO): NO